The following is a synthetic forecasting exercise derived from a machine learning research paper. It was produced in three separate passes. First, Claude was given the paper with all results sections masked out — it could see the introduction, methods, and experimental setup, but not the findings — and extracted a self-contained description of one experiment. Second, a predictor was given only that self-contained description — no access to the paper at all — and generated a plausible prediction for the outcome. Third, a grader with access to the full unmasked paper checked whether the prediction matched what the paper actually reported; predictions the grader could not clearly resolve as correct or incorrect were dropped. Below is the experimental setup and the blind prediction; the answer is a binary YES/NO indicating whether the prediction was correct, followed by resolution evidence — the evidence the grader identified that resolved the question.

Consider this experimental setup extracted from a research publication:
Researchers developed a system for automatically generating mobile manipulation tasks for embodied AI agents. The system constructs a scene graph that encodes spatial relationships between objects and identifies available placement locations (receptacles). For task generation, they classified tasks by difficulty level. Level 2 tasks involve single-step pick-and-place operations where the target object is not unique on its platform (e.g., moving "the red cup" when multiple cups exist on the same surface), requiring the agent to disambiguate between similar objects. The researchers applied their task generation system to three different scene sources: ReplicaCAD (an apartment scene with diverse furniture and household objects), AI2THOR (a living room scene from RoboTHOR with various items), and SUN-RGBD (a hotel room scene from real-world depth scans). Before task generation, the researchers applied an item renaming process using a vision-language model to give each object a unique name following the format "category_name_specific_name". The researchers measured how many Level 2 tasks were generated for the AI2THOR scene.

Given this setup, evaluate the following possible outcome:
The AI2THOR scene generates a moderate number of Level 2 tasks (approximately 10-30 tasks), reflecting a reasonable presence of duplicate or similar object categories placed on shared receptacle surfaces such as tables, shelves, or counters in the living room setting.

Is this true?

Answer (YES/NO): NO